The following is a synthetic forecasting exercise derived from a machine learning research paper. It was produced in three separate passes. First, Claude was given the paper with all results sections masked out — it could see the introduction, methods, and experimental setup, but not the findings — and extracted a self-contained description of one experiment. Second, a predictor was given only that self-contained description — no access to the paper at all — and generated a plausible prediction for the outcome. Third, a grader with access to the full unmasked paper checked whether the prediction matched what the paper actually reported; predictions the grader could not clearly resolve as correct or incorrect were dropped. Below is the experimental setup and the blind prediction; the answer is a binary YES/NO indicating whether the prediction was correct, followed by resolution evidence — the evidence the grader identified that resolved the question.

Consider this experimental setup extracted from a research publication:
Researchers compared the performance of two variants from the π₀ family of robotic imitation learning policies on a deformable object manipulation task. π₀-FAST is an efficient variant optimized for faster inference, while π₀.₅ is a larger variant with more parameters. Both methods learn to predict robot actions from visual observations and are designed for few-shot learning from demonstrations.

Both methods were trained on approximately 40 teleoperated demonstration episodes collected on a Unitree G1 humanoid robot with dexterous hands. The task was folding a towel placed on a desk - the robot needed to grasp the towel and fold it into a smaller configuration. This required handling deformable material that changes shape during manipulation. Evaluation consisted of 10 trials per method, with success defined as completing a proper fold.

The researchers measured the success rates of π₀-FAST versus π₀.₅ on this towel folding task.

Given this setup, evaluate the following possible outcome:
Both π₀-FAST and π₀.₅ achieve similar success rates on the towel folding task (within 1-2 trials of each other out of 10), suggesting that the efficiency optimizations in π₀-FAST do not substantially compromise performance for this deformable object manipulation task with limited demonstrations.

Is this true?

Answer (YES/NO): NO